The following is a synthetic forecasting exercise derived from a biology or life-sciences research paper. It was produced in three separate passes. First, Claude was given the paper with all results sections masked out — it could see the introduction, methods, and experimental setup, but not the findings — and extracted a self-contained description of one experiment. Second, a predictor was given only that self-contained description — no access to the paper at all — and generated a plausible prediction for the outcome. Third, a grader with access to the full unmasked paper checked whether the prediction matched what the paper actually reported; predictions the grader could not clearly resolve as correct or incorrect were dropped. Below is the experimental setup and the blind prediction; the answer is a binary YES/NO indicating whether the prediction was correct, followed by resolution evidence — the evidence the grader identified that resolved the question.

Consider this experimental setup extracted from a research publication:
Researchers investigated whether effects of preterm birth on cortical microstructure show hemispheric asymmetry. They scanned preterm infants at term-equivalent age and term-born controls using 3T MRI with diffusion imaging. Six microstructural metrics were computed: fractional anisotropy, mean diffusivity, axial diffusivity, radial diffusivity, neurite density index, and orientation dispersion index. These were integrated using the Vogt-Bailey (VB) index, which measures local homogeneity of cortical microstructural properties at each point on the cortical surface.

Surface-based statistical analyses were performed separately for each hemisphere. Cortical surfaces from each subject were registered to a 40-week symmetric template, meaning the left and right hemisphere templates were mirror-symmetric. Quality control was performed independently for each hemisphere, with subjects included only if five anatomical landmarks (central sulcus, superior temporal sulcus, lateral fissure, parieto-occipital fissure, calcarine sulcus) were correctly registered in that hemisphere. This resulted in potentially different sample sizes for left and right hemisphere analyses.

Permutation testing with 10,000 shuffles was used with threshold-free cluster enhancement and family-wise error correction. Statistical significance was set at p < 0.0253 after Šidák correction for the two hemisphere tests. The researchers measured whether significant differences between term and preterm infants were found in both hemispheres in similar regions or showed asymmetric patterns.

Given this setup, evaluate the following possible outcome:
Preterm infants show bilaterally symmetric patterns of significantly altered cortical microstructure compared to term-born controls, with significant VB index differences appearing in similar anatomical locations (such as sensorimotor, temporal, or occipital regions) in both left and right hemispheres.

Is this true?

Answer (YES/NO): NO